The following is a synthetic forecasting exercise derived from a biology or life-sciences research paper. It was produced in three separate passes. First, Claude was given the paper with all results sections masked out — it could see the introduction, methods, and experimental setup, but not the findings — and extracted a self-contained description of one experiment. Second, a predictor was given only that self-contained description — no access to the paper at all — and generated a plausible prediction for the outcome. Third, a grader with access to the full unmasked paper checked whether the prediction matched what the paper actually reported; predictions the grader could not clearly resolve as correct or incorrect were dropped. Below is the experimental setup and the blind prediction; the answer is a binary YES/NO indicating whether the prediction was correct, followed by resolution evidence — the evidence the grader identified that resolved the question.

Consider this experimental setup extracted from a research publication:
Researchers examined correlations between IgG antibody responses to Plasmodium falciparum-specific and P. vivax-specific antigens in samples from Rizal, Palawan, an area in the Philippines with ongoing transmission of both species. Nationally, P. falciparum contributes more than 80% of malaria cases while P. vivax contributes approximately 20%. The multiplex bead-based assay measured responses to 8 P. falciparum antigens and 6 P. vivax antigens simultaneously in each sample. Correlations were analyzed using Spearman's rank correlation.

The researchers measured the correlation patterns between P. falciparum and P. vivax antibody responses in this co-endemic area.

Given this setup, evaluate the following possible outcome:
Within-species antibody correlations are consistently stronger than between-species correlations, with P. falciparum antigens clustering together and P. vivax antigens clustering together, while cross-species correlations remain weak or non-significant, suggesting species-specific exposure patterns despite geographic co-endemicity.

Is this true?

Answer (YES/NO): NO